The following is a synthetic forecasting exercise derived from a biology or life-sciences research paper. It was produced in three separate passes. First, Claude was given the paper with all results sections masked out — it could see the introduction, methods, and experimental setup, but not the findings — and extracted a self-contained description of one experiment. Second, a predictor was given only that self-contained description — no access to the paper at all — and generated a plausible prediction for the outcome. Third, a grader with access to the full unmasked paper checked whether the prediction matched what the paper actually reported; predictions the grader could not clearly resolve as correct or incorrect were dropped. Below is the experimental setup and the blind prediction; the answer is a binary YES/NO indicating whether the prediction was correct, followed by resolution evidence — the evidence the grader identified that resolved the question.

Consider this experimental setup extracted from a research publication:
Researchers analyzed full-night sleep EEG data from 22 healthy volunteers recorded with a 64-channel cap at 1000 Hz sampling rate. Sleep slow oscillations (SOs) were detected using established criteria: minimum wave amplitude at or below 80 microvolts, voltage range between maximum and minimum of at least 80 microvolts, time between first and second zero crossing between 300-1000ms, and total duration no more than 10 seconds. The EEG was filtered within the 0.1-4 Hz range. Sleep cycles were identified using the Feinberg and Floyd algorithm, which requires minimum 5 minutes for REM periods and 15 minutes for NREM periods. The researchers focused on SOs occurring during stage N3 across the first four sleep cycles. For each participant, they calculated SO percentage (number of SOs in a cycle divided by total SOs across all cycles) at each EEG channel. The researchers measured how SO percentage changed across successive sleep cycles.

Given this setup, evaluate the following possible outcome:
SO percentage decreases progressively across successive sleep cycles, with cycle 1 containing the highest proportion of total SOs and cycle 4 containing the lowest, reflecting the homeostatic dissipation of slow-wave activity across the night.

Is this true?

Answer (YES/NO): YES